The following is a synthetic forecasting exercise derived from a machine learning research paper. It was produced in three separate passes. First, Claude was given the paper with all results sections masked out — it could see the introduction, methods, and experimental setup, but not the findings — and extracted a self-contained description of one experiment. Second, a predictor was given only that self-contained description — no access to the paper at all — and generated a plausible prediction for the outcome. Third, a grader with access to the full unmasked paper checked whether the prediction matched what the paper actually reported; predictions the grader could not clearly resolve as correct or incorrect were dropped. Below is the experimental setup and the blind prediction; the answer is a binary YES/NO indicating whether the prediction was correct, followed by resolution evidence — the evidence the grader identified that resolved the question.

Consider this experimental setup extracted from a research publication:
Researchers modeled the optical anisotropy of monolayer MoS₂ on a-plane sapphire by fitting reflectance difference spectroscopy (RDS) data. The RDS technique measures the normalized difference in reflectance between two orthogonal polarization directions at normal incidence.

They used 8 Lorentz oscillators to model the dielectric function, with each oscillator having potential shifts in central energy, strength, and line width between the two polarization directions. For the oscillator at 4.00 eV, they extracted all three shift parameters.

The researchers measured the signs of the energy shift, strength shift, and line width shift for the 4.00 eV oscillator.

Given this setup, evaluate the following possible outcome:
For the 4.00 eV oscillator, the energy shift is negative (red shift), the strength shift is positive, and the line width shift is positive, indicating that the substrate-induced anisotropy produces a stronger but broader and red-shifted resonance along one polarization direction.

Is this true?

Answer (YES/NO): NO